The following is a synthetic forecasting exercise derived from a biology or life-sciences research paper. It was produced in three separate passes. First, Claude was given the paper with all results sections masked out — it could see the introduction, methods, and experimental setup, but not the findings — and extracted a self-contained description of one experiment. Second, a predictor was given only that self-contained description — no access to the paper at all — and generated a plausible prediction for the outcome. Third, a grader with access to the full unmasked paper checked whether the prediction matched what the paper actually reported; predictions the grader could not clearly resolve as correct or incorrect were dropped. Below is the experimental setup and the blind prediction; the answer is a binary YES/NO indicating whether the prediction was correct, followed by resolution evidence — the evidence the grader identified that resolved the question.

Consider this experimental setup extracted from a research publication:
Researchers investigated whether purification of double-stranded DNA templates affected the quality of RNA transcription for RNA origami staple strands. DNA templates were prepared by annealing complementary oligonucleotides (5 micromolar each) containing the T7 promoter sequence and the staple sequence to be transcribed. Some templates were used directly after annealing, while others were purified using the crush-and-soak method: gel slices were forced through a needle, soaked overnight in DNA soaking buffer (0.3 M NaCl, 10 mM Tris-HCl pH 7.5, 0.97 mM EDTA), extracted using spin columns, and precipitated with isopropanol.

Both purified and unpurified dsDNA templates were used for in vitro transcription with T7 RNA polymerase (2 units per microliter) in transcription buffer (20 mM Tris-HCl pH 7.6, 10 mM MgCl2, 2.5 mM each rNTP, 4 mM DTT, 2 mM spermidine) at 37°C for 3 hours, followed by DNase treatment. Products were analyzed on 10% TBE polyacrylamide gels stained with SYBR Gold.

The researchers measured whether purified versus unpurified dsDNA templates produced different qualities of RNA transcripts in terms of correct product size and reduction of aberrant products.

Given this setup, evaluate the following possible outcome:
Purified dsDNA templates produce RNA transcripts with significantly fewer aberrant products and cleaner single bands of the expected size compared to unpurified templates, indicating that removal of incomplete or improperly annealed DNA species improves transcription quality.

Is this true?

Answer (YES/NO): NO